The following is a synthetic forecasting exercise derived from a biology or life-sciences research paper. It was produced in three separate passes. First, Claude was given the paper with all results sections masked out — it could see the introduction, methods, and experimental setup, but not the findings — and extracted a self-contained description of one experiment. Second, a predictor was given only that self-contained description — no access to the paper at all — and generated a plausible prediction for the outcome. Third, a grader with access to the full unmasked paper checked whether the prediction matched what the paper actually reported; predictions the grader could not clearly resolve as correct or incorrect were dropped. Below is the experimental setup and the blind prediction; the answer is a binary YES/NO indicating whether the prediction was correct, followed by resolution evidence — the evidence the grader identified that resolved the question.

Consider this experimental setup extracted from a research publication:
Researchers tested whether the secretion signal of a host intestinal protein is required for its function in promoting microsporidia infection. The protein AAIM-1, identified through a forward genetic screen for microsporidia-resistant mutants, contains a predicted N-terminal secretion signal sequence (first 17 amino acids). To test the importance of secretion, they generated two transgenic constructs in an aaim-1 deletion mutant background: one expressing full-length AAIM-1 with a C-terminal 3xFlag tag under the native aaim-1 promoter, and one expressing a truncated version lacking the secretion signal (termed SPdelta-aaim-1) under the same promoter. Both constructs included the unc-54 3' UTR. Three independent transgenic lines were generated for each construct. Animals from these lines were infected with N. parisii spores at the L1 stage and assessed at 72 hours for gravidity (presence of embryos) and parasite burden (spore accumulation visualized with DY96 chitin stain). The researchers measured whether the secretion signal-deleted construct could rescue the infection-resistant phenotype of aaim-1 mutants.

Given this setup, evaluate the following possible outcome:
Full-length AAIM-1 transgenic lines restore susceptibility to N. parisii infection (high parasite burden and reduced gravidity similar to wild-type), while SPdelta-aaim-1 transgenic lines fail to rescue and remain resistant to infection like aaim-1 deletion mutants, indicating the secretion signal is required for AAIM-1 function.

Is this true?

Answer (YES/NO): YES